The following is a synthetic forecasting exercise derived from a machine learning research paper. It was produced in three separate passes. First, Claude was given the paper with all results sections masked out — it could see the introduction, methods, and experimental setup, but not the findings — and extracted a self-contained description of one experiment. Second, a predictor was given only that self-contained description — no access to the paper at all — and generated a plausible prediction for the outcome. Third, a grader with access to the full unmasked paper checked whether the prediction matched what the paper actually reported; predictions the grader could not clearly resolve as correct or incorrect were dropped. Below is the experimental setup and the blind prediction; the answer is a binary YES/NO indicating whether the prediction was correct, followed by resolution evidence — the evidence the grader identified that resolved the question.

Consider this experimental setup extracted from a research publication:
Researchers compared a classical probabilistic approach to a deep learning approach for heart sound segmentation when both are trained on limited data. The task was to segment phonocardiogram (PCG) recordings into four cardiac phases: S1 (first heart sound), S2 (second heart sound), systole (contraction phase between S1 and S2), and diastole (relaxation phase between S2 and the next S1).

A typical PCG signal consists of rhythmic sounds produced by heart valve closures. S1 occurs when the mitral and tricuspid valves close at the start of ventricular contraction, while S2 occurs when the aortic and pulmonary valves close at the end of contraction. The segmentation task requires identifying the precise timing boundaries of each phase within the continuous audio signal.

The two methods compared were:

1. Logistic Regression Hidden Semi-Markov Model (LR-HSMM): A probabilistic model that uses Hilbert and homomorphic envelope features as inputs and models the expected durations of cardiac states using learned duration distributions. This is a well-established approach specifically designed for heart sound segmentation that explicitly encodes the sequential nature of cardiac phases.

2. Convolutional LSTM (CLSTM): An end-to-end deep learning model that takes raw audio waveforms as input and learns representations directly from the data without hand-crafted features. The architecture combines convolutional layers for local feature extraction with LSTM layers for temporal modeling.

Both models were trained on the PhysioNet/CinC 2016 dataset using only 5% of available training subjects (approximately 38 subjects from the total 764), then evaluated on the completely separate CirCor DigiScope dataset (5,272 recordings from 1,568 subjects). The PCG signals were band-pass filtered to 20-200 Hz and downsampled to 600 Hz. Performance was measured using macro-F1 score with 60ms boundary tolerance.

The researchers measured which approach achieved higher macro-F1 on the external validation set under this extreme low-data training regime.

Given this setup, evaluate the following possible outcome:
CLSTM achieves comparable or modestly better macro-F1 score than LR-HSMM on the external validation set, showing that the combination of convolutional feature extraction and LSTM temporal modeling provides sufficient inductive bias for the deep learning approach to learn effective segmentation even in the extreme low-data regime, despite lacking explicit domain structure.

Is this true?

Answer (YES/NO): YES